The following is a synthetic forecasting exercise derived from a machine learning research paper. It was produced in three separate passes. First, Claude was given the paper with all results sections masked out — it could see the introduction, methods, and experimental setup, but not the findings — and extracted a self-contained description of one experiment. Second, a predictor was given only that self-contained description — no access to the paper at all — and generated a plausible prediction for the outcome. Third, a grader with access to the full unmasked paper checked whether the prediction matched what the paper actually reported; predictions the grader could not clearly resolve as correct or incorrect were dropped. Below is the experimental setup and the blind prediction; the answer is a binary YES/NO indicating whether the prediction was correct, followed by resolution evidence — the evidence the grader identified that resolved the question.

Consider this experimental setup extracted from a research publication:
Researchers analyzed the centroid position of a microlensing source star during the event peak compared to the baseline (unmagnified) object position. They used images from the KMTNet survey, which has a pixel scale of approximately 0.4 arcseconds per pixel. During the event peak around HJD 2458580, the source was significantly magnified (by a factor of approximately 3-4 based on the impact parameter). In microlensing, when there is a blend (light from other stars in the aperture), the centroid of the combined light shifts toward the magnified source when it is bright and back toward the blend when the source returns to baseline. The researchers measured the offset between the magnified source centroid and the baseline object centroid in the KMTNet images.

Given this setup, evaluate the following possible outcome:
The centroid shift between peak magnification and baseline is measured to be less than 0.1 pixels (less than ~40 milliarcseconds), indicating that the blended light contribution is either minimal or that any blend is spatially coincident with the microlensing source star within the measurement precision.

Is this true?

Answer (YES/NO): NO